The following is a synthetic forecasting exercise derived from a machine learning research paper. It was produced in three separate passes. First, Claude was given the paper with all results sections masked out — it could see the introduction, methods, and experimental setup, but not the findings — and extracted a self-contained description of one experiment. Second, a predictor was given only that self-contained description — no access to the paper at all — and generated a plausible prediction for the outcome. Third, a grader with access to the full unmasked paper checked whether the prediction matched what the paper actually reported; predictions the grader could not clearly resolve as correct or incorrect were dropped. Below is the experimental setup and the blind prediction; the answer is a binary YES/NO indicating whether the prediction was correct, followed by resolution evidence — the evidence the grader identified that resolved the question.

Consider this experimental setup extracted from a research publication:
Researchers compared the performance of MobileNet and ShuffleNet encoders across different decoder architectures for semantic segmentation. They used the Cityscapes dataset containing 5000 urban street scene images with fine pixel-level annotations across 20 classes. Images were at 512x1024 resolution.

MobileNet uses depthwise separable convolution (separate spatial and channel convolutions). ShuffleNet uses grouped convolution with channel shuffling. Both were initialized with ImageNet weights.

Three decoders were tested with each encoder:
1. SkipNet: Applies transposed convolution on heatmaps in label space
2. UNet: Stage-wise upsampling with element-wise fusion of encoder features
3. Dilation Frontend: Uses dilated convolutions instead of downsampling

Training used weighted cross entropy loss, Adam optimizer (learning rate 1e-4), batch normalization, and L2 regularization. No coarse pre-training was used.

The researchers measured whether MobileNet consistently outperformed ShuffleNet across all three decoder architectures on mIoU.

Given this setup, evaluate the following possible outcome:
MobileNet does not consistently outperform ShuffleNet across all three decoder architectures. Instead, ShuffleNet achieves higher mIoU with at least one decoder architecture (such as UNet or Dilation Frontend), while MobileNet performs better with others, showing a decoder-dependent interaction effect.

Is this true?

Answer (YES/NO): NO